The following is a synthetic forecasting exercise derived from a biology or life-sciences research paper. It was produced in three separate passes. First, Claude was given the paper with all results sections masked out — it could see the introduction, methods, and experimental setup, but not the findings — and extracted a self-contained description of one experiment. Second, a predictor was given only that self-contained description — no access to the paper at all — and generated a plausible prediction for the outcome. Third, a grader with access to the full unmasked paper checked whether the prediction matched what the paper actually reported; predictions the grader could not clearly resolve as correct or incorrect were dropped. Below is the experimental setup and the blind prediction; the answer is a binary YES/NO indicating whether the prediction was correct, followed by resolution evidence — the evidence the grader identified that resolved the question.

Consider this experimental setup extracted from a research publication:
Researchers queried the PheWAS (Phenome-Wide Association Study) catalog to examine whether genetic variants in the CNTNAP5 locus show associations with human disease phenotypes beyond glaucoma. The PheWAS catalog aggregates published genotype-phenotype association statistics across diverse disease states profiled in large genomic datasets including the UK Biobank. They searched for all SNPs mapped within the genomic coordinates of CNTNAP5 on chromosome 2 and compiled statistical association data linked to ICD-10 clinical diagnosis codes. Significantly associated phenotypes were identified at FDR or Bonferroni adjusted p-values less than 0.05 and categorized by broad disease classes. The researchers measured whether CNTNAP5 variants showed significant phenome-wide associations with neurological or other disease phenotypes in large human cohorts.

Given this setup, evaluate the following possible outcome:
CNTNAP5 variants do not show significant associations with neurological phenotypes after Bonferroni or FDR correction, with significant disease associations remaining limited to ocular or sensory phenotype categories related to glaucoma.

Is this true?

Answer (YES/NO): NO